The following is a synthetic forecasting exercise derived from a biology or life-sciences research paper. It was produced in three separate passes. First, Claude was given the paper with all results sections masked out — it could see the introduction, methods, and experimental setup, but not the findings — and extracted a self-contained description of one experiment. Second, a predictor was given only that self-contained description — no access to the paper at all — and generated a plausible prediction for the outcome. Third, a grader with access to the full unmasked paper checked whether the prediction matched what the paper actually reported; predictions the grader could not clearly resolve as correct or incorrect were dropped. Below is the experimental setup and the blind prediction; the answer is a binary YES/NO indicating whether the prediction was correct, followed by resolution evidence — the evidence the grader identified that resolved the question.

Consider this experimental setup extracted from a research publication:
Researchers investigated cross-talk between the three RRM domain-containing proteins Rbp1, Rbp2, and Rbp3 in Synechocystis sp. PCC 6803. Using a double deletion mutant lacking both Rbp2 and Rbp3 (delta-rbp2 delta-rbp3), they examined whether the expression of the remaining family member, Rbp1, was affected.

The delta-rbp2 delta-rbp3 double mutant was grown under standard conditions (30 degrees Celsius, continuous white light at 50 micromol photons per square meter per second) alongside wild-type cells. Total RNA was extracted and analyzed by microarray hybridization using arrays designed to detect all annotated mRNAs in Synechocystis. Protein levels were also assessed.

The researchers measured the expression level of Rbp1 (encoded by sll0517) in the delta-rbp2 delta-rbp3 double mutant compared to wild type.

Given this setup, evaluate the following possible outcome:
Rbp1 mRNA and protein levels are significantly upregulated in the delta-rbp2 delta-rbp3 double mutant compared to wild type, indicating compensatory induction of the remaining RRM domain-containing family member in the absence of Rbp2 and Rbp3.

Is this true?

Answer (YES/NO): NO